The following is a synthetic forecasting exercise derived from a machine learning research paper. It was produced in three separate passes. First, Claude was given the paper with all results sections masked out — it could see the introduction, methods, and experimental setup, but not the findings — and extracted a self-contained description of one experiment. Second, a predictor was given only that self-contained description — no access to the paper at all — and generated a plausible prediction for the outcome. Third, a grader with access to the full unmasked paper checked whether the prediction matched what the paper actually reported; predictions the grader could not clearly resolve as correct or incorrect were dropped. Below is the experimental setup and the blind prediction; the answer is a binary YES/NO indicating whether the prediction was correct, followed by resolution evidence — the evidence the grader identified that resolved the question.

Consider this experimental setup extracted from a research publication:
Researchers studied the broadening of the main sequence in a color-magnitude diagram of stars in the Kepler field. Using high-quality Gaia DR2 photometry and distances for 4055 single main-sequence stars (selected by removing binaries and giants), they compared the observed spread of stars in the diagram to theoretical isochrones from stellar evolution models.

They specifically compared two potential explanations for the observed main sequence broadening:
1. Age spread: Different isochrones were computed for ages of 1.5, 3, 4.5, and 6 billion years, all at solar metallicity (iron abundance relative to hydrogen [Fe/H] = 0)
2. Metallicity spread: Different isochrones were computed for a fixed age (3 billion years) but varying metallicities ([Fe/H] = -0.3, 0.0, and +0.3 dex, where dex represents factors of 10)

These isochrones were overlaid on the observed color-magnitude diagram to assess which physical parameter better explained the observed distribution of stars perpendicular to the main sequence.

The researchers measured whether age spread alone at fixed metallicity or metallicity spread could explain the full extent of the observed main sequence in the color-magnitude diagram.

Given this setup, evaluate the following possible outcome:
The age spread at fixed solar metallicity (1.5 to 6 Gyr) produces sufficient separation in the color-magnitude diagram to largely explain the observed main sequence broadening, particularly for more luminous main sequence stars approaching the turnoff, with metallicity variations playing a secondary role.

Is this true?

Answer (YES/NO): NO